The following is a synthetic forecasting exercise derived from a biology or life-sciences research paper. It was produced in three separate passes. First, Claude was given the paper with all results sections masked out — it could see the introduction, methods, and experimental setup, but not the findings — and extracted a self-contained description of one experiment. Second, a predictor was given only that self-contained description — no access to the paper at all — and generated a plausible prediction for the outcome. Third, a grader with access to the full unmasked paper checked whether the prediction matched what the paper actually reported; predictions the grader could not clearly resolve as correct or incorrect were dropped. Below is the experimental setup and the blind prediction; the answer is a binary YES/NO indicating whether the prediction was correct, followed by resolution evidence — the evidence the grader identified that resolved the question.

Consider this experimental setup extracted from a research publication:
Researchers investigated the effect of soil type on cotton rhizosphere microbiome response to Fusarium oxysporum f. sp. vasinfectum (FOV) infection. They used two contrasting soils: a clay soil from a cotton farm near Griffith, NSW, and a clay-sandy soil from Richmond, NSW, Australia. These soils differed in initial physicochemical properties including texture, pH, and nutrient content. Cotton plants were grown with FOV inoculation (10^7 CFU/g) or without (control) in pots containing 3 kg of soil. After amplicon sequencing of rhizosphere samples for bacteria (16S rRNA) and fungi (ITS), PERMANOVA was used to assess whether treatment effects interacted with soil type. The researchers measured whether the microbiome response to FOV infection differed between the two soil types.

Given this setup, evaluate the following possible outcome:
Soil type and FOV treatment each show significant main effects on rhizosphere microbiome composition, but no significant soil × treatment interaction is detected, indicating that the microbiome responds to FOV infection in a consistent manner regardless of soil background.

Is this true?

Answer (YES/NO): NO